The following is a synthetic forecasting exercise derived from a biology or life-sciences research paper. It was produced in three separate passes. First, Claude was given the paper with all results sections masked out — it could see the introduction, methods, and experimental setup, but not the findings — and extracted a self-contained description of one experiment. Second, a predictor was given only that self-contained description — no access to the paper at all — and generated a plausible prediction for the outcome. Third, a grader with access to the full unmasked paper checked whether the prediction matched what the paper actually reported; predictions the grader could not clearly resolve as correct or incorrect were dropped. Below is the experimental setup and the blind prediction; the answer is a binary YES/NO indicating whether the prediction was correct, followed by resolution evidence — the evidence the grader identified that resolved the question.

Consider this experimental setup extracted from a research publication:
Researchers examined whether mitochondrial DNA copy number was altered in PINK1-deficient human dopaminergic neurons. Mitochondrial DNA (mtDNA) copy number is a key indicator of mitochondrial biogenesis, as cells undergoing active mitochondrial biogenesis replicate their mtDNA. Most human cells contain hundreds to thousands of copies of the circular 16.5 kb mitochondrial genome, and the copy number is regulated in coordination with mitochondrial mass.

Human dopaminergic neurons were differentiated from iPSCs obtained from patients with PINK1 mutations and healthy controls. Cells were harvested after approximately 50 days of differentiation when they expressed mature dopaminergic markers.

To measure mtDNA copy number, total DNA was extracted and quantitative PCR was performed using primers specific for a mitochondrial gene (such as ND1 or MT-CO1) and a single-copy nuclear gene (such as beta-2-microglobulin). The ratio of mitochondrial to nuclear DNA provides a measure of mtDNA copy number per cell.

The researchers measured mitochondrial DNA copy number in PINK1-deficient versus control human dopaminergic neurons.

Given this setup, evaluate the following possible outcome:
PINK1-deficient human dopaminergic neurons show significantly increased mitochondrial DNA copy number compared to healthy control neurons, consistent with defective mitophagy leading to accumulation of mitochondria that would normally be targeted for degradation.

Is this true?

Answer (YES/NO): NO